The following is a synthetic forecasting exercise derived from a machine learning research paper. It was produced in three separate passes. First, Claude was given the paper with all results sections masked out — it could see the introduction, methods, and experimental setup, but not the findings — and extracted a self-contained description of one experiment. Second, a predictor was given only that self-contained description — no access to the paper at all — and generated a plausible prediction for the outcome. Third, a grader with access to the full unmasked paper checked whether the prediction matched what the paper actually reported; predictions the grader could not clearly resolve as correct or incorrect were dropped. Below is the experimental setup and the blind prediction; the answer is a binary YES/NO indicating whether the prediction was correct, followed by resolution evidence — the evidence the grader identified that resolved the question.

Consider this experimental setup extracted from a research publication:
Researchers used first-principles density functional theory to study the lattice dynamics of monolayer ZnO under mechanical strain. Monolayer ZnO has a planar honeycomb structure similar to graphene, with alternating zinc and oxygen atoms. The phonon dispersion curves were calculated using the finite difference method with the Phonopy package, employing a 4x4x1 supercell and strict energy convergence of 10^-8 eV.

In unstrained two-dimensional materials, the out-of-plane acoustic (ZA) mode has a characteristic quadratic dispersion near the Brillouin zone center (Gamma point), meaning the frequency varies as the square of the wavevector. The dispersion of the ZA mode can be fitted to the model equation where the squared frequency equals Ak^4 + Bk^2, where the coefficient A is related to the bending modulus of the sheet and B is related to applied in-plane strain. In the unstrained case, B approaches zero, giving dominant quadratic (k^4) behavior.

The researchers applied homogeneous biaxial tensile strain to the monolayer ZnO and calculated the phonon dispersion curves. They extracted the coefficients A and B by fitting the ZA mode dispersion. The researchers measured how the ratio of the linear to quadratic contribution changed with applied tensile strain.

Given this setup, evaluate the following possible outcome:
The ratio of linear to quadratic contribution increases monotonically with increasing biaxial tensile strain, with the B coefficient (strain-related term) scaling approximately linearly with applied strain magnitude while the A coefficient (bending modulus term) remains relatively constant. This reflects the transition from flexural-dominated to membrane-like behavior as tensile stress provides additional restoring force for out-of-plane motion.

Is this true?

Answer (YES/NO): NO